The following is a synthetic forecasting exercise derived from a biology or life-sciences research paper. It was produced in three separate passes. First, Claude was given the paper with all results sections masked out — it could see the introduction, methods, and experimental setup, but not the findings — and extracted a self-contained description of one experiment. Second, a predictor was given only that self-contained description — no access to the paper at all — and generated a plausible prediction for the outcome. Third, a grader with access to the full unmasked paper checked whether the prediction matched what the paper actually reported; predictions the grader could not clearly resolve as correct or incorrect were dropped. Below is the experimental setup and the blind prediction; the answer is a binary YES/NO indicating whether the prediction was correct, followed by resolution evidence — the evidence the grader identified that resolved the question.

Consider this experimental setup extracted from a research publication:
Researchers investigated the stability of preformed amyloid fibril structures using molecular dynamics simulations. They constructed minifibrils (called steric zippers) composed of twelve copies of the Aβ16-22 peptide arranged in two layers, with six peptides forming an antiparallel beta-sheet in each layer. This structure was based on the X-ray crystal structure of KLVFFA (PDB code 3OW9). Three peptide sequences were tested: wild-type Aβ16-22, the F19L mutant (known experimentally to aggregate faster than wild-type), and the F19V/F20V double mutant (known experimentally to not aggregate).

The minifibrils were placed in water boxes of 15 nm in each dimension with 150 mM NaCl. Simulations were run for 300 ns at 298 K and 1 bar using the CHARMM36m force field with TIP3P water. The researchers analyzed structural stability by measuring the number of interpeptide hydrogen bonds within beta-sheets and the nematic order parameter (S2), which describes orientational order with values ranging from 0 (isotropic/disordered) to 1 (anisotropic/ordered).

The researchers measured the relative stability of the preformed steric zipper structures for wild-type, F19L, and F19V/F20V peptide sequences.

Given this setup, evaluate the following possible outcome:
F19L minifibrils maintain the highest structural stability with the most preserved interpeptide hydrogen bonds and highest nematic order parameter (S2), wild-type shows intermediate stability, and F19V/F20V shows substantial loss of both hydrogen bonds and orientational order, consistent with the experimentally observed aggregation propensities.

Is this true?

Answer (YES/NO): NO